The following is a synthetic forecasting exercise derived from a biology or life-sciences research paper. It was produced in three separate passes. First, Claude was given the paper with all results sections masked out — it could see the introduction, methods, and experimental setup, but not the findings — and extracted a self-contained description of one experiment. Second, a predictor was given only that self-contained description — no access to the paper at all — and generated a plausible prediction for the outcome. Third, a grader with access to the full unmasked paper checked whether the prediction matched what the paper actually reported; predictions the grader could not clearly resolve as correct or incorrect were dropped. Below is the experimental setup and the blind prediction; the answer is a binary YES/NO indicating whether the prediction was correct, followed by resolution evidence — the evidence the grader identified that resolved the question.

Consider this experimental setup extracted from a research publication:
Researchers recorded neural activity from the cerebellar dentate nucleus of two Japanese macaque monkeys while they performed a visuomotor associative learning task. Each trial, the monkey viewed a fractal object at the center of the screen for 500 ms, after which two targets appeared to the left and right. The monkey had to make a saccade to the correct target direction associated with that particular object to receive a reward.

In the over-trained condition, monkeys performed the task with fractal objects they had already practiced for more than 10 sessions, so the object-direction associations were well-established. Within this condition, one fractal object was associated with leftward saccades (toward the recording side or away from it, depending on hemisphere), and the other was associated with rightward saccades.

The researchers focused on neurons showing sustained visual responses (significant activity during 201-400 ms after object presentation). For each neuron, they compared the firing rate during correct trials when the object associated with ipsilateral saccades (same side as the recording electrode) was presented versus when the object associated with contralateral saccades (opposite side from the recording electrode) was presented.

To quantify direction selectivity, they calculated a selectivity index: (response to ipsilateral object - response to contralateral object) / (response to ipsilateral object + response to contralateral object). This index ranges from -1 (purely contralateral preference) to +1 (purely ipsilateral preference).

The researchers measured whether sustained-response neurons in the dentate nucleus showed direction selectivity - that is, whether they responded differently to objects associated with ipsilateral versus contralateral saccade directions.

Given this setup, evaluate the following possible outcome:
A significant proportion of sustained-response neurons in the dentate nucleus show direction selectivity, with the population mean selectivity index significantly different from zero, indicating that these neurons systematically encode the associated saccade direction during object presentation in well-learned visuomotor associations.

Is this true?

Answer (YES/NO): NO